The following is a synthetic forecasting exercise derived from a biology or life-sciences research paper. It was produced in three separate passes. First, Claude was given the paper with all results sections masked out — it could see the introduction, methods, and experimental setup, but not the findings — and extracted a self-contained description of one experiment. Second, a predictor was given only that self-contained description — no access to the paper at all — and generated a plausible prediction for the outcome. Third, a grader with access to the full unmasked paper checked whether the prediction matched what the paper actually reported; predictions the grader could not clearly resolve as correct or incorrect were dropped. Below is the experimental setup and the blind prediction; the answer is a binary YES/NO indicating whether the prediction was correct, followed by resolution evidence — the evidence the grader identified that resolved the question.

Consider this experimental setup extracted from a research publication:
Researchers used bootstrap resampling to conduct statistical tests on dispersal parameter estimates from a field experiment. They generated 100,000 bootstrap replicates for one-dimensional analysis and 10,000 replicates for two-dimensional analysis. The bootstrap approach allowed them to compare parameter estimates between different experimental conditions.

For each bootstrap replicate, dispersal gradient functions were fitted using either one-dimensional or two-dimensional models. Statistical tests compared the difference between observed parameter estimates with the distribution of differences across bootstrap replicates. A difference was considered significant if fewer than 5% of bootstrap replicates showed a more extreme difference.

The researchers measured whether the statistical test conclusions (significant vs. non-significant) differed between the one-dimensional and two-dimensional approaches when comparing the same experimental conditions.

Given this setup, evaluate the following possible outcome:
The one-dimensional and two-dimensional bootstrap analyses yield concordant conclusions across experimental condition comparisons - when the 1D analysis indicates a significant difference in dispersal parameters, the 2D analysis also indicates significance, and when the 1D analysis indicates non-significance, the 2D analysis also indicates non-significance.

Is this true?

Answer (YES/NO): YES